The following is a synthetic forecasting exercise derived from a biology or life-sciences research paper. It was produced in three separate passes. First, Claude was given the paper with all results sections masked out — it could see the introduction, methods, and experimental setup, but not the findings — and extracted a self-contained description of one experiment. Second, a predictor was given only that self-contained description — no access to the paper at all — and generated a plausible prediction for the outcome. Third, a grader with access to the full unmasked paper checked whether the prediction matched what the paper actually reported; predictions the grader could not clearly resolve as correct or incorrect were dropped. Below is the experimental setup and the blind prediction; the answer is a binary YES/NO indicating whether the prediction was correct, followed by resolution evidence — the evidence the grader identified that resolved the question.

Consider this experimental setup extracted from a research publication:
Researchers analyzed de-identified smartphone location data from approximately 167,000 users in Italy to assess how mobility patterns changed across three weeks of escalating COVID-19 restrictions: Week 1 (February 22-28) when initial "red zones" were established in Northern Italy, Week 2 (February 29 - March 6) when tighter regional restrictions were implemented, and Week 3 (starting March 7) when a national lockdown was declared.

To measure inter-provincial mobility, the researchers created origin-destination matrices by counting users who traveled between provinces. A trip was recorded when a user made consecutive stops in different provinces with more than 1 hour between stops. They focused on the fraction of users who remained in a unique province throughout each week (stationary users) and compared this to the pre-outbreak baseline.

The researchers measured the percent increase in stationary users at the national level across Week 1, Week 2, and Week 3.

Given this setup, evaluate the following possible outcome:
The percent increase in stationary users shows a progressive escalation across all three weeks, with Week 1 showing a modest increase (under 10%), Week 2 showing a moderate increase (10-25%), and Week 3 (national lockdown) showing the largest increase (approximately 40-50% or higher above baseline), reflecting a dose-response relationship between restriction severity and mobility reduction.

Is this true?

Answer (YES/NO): YES